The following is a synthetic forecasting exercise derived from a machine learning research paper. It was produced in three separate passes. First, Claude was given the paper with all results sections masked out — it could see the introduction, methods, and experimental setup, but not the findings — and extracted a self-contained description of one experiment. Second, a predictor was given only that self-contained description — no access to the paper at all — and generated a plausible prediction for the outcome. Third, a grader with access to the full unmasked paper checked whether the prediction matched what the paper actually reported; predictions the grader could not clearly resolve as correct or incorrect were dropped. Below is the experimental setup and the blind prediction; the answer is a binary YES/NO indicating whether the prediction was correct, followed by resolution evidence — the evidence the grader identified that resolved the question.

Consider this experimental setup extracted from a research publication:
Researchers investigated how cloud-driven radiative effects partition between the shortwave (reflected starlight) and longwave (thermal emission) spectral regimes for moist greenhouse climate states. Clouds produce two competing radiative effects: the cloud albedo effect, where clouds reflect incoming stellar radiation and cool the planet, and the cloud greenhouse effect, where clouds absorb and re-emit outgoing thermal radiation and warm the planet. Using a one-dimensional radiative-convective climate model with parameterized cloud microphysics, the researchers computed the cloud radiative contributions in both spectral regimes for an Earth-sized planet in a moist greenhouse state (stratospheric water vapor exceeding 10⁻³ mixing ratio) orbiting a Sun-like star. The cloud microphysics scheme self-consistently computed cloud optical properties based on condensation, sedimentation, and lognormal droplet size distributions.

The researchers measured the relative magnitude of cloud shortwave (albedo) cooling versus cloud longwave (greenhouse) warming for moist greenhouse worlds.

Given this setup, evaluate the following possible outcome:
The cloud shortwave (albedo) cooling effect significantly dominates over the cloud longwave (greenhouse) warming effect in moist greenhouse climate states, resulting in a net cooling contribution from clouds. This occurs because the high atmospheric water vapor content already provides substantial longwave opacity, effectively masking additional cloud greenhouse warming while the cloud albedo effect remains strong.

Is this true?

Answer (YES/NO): YES